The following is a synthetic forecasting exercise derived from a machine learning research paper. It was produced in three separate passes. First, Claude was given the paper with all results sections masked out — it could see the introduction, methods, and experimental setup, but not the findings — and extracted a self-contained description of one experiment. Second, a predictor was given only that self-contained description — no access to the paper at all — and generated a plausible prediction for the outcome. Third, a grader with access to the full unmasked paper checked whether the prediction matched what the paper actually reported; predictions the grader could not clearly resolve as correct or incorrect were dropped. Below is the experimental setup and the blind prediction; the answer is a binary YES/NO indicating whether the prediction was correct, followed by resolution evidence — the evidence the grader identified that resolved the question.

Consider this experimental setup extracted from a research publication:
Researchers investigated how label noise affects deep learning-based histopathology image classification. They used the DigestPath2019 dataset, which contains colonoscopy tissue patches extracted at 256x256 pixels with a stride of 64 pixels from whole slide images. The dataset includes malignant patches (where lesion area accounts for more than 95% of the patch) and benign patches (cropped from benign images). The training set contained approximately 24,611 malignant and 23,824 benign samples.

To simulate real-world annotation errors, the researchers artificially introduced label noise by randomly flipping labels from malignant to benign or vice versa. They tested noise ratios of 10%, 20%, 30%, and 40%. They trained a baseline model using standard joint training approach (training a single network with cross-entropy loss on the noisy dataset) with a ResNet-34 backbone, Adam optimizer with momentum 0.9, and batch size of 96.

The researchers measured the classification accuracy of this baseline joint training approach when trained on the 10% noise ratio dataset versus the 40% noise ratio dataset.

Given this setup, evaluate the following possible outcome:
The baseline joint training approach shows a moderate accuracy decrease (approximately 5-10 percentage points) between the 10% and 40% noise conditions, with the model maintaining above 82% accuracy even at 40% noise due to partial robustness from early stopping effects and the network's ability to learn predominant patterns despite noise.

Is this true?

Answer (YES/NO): YES